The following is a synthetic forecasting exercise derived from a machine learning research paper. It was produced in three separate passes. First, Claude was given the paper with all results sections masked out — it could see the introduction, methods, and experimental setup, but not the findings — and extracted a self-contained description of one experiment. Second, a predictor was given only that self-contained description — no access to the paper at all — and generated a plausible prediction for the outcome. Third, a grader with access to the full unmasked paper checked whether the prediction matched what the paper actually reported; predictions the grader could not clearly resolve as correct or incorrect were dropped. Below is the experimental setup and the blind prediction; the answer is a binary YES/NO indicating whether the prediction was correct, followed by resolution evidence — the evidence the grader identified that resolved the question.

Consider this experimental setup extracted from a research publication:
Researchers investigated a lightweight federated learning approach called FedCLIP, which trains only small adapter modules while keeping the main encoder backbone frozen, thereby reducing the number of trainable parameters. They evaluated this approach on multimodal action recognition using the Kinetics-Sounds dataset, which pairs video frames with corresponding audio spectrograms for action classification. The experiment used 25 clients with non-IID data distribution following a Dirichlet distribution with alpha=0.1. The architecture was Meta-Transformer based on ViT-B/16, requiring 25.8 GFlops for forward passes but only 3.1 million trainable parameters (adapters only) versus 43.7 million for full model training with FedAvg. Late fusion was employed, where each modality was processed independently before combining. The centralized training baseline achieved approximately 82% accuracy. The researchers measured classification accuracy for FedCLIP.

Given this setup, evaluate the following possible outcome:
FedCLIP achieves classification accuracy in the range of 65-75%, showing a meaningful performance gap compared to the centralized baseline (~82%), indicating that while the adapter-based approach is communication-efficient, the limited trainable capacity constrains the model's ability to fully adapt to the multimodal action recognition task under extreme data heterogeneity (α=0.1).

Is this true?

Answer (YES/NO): YES